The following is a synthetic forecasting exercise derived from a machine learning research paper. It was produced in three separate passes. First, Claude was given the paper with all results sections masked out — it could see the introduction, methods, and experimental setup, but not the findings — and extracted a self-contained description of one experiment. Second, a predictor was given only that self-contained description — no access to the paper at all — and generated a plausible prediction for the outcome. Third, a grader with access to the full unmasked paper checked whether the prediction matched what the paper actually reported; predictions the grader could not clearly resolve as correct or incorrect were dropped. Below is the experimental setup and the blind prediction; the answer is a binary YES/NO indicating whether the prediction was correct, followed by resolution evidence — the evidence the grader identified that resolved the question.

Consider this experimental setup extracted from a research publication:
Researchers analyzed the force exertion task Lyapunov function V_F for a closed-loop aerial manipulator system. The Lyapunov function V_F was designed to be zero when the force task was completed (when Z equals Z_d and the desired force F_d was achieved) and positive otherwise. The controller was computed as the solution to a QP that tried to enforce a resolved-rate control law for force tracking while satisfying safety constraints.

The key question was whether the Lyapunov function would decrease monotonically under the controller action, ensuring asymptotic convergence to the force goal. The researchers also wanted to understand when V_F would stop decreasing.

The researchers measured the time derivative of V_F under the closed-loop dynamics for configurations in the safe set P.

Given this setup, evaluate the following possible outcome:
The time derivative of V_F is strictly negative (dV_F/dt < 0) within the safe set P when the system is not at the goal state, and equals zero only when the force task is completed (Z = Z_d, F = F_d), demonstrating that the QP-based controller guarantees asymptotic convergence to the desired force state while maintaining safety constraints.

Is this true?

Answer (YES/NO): NO